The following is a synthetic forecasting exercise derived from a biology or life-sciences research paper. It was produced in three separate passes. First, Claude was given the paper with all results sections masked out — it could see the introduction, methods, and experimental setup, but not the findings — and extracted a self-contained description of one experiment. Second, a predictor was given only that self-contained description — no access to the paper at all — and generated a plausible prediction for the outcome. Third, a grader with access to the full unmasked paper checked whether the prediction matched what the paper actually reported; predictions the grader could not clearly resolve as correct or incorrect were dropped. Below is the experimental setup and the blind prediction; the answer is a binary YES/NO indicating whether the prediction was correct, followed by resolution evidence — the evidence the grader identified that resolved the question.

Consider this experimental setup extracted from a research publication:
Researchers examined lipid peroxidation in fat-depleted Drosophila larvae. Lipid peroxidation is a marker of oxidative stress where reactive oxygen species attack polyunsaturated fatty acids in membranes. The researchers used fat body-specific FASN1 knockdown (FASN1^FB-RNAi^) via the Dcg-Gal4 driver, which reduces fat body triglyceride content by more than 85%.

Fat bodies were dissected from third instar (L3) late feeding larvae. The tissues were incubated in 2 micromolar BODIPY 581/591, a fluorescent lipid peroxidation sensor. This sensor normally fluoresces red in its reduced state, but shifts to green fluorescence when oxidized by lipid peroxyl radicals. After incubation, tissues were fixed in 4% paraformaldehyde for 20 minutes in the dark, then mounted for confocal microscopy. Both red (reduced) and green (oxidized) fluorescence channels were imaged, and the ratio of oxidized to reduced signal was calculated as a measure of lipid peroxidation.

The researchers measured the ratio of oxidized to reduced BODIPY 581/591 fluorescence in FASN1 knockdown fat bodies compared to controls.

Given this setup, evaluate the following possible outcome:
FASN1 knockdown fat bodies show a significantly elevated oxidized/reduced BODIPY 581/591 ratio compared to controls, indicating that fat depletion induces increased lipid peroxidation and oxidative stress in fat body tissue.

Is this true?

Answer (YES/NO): YES